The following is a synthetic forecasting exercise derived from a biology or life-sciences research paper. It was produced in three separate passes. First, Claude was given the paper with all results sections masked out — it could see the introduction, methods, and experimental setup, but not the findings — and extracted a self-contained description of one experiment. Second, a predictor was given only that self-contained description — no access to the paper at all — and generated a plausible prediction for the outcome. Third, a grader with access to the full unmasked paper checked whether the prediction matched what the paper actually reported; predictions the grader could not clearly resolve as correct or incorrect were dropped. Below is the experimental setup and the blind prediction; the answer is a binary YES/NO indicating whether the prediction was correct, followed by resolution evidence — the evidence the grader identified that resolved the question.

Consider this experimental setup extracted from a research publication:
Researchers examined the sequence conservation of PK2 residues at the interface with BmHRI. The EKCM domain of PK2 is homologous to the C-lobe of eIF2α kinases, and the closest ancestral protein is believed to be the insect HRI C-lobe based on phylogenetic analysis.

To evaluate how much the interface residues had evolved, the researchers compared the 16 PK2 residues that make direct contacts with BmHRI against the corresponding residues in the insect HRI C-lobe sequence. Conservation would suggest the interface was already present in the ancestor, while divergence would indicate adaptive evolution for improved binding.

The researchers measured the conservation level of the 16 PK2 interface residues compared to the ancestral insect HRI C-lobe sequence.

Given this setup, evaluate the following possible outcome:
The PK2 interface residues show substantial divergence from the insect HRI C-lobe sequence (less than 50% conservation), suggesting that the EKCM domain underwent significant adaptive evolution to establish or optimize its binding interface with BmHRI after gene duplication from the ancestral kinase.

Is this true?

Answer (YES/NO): YES